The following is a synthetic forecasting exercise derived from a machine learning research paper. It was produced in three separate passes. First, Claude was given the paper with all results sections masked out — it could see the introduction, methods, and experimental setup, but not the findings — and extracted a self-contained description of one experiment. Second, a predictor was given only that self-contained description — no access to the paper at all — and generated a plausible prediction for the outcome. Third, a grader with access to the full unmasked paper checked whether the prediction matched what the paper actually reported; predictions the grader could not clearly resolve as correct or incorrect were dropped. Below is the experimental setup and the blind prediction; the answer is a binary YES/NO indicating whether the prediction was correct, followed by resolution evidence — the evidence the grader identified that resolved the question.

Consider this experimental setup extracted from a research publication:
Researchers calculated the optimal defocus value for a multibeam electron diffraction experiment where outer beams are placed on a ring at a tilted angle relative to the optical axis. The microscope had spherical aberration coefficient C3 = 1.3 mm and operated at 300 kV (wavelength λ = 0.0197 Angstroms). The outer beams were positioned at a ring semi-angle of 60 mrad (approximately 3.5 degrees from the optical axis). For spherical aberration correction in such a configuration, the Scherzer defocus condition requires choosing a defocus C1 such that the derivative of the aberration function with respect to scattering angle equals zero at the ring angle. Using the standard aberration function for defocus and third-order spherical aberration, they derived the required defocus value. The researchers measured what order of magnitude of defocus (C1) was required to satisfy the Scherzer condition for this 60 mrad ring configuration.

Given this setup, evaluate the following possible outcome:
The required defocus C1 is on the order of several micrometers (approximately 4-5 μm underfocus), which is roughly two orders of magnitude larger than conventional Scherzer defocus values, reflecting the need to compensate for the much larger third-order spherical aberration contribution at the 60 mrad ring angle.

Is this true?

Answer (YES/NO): YES